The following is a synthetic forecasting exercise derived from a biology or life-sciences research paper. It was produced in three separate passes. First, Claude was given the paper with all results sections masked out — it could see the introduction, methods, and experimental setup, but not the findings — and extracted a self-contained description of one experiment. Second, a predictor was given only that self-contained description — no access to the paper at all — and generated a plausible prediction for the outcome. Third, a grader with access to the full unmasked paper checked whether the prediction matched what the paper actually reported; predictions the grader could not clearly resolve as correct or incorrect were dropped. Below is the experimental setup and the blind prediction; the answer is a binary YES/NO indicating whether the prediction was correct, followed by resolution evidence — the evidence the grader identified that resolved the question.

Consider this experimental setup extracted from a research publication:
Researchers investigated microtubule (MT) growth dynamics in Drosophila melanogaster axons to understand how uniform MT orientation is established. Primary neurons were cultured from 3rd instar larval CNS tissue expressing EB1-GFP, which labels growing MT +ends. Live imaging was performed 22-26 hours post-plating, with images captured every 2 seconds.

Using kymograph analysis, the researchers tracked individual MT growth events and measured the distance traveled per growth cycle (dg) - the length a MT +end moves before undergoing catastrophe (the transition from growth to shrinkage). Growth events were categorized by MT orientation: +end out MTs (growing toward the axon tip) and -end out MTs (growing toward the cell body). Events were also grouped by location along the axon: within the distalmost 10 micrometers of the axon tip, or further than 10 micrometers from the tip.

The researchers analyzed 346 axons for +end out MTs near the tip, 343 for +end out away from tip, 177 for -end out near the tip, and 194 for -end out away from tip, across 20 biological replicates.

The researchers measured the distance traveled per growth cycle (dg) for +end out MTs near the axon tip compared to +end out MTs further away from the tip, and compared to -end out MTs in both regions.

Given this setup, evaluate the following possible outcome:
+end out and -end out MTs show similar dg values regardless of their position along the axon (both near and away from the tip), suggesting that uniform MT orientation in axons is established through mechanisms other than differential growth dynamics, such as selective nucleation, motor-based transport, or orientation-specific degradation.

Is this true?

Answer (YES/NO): NO